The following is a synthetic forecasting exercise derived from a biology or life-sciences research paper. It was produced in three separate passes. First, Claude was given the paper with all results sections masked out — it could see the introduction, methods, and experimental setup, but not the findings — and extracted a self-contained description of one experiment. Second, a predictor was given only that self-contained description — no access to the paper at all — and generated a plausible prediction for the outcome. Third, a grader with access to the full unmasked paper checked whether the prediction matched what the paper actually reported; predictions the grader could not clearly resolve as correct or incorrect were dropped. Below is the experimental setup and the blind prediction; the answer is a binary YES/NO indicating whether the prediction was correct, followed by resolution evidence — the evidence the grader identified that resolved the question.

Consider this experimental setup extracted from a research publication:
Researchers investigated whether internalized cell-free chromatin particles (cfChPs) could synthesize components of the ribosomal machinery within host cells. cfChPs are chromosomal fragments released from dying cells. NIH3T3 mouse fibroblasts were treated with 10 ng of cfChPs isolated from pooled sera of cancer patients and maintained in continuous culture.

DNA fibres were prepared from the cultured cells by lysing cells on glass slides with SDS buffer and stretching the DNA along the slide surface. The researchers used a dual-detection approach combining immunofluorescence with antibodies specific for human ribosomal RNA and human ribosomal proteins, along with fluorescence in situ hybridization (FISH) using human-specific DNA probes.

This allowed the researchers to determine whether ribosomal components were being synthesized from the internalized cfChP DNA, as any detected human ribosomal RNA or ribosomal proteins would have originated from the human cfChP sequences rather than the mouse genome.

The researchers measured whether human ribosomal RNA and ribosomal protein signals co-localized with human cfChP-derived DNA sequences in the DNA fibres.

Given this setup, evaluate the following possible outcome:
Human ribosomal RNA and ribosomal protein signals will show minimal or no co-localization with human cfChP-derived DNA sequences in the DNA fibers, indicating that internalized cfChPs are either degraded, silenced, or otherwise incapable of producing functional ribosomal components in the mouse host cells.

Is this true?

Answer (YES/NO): NO